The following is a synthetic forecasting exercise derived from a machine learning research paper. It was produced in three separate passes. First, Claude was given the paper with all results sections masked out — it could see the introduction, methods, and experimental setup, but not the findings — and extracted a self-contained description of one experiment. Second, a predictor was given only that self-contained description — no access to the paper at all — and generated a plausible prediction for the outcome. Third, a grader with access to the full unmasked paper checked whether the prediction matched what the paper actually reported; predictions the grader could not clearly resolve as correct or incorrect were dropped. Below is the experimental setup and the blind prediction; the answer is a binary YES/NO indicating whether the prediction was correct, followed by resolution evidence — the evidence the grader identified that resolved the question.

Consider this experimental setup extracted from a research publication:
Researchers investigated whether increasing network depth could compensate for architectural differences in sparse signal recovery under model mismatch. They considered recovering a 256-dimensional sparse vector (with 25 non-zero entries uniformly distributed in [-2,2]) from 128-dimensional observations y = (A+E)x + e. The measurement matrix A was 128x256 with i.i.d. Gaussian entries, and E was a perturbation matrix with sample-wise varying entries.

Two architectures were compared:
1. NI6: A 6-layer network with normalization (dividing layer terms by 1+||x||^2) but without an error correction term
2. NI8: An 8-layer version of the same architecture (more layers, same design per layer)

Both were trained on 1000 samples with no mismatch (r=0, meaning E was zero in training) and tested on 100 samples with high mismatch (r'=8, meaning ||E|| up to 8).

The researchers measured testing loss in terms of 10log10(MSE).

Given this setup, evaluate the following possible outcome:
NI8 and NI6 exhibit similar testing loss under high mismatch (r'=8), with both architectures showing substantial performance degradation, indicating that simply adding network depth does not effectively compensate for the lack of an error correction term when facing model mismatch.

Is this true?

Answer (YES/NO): YES